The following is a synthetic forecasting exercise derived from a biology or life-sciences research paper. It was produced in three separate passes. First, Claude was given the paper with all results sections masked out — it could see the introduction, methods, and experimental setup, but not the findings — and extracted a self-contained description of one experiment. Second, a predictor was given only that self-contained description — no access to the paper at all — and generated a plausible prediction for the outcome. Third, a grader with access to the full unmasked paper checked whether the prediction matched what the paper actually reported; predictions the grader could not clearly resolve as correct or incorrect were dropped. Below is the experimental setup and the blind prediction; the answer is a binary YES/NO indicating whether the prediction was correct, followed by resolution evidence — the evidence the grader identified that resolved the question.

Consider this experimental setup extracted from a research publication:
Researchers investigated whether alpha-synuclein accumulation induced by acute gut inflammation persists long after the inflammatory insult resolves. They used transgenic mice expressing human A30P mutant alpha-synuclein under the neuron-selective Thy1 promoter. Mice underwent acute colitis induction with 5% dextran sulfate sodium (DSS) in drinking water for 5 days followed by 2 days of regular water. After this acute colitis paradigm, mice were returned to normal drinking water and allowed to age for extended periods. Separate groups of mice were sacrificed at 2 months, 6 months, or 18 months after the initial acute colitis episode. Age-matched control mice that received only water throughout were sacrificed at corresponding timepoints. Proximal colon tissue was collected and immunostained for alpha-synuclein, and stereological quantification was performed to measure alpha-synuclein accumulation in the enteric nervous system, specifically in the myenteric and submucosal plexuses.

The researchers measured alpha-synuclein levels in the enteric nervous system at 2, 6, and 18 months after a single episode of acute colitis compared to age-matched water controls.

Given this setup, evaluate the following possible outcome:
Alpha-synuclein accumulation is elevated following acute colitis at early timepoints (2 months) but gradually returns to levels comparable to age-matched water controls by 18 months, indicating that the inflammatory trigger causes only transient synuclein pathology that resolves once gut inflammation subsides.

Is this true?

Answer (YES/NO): NO